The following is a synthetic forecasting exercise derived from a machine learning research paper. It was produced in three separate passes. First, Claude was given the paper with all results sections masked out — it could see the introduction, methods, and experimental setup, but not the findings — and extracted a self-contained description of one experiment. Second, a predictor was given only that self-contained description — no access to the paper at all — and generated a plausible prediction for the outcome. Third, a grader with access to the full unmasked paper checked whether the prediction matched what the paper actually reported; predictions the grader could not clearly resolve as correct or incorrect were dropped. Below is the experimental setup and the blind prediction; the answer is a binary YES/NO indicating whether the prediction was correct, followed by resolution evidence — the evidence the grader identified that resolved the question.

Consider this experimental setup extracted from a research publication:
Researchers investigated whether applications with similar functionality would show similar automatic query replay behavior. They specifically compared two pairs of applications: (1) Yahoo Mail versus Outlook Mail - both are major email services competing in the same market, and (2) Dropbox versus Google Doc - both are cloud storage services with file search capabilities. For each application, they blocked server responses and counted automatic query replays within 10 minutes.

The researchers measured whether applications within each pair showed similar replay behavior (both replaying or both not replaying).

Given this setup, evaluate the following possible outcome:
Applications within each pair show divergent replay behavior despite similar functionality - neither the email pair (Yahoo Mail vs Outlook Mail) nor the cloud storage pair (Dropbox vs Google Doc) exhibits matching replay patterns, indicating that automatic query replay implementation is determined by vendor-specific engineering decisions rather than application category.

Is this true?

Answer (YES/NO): NO